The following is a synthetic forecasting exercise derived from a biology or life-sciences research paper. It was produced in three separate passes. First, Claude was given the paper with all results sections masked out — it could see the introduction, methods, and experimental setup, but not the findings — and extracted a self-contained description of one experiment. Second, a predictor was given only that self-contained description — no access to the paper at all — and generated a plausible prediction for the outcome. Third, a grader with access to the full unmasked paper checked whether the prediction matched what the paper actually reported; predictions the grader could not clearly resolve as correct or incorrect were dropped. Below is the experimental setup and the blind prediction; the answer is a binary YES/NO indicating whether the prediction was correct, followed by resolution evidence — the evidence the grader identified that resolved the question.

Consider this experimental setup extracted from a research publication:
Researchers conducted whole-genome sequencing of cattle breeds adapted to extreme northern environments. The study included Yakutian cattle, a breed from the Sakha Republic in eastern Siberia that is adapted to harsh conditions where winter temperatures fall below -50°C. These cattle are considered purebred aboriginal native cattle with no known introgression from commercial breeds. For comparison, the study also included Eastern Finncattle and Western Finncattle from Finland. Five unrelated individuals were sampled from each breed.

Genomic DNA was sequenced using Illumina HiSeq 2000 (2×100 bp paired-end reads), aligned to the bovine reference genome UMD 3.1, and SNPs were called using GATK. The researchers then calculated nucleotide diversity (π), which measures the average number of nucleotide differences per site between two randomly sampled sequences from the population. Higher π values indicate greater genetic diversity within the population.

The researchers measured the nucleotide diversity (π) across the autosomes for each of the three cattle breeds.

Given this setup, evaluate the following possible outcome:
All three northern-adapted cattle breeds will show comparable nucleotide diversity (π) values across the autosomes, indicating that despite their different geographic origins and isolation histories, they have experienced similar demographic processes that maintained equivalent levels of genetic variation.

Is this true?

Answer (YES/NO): NO